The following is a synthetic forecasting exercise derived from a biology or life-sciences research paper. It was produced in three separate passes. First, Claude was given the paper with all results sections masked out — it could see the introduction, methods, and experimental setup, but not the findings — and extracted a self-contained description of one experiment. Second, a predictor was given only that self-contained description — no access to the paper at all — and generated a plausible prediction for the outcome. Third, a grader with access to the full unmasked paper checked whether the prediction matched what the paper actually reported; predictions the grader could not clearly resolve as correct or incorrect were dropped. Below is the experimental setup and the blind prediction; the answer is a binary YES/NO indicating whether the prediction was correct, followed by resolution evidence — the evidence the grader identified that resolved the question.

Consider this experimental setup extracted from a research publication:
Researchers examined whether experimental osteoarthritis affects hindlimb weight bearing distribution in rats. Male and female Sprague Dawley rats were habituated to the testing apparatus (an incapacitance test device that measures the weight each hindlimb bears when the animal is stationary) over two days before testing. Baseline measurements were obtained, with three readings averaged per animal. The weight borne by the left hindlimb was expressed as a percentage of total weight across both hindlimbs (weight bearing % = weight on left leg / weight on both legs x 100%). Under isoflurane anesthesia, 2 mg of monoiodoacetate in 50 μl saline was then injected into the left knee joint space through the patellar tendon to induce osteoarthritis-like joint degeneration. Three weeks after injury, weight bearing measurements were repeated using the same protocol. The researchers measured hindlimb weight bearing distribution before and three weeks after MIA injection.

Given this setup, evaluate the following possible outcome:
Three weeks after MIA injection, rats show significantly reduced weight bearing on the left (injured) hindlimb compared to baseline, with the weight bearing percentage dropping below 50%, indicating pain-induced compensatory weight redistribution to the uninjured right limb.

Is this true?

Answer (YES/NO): YES